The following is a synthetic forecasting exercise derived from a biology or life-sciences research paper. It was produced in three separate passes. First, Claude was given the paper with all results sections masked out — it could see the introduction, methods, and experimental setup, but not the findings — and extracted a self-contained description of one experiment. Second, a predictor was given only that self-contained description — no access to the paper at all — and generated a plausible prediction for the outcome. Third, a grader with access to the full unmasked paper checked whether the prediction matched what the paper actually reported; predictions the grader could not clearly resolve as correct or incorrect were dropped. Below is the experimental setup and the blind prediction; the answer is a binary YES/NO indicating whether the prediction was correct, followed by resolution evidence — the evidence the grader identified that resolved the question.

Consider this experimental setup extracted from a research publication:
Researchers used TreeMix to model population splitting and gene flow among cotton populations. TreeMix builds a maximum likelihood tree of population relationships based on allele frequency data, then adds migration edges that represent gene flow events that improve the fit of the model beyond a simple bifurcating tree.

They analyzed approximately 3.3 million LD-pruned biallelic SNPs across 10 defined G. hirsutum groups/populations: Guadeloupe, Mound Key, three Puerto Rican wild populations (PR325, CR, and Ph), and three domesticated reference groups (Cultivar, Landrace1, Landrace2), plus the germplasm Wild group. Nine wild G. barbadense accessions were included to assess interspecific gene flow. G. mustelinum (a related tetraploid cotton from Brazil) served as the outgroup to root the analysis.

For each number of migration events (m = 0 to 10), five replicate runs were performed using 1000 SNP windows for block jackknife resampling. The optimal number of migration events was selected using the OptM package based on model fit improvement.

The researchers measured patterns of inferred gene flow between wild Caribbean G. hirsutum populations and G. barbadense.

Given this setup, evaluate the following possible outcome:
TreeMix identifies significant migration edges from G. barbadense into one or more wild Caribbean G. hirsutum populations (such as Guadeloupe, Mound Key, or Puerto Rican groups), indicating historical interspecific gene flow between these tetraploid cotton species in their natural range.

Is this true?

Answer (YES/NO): NO